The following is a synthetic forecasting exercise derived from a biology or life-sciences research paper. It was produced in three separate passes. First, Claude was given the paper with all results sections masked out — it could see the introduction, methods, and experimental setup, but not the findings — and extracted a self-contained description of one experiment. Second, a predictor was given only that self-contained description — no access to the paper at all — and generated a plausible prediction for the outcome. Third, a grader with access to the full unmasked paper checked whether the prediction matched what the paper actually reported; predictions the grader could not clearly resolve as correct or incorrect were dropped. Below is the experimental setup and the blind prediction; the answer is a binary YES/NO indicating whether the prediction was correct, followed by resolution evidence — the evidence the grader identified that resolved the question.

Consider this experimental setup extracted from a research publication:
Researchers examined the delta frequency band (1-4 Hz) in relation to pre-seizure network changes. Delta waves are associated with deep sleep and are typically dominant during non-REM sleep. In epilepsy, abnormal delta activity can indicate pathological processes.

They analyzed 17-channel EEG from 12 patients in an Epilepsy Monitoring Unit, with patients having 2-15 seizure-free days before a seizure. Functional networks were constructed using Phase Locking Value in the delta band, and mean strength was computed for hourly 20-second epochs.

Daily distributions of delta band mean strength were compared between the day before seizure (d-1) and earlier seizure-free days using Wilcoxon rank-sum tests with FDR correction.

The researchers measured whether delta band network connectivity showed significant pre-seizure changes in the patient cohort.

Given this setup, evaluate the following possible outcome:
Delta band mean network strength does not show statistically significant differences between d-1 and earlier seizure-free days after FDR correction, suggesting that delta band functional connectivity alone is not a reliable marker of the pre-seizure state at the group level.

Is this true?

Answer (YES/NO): YES